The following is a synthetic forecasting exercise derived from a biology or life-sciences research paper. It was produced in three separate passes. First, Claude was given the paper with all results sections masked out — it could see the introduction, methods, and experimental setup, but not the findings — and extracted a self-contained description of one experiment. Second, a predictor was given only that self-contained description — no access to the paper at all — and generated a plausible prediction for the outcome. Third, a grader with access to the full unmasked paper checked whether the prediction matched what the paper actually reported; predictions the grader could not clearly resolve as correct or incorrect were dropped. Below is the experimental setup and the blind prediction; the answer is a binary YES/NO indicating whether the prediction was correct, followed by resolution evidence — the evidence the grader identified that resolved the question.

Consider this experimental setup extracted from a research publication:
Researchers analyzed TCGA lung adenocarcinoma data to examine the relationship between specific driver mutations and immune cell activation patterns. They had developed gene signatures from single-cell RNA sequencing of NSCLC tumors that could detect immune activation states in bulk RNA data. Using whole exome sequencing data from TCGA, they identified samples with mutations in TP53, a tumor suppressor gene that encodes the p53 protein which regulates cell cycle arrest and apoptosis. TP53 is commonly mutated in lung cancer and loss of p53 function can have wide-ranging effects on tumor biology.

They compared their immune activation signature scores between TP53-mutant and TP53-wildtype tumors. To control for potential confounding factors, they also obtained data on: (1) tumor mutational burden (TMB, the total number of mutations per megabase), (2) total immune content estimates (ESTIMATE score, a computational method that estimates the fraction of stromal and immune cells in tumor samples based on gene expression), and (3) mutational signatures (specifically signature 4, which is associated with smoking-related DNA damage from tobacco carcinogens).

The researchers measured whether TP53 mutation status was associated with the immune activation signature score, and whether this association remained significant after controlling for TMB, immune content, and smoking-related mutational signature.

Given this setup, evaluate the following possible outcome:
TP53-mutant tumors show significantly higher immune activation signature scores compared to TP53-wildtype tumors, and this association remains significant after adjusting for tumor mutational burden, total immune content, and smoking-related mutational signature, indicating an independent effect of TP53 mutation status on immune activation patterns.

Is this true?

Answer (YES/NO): YES